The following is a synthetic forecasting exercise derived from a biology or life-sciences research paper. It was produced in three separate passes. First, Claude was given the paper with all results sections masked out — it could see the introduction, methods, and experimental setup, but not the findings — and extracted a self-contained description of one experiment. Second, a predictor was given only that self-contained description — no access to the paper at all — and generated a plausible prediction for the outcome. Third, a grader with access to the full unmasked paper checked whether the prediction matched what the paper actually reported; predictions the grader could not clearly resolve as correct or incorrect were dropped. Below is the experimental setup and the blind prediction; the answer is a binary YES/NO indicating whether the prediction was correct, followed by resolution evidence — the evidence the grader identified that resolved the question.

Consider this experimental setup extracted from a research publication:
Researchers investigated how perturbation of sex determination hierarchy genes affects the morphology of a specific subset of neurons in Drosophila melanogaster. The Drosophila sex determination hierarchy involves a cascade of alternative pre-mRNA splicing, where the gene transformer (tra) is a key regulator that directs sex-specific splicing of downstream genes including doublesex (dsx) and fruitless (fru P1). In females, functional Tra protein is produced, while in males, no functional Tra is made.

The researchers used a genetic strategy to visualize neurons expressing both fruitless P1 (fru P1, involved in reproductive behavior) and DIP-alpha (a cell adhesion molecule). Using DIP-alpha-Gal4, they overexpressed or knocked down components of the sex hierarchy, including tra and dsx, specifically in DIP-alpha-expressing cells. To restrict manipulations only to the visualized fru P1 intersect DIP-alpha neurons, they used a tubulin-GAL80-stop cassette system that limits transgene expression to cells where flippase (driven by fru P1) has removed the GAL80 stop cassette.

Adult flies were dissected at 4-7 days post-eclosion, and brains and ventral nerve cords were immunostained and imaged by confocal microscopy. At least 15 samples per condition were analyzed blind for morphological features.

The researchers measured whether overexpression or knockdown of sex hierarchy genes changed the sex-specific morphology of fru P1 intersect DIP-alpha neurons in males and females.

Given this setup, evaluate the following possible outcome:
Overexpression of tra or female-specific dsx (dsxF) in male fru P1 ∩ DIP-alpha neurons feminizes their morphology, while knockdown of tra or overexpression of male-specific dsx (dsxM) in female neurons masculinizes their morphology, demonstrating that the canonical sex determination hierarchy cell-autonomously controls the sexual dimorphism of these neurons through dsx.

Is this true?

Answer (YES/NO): NO